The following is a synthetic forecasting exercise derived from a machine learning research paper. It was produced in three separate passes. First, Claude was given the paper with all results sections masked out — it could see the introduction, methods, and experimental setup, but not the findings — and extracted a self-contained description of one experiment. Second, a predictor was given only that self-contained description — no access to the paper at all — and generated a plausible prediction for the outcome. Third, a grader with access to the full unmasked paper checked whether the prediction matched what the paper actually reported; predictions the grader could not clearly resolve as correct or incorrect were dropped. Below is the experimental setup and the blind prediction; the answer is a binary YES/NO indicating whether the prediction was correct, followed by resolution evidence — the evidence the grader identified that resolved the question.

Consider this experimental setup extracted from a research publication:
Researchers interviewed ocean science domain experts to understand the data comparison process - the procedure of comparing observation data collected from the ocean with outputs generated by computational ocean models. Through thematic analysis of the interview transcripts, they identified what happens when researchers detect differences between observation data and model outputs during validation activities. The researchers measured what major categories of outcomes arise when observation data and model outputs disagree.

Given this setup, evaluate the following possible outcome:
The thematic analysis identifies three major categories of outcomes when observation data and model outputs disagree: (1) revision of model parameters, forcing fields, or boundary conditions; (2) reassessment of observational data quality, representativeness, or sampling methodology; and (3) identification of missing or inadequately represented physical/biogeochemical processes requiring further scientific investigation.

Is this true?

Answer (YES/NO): NO